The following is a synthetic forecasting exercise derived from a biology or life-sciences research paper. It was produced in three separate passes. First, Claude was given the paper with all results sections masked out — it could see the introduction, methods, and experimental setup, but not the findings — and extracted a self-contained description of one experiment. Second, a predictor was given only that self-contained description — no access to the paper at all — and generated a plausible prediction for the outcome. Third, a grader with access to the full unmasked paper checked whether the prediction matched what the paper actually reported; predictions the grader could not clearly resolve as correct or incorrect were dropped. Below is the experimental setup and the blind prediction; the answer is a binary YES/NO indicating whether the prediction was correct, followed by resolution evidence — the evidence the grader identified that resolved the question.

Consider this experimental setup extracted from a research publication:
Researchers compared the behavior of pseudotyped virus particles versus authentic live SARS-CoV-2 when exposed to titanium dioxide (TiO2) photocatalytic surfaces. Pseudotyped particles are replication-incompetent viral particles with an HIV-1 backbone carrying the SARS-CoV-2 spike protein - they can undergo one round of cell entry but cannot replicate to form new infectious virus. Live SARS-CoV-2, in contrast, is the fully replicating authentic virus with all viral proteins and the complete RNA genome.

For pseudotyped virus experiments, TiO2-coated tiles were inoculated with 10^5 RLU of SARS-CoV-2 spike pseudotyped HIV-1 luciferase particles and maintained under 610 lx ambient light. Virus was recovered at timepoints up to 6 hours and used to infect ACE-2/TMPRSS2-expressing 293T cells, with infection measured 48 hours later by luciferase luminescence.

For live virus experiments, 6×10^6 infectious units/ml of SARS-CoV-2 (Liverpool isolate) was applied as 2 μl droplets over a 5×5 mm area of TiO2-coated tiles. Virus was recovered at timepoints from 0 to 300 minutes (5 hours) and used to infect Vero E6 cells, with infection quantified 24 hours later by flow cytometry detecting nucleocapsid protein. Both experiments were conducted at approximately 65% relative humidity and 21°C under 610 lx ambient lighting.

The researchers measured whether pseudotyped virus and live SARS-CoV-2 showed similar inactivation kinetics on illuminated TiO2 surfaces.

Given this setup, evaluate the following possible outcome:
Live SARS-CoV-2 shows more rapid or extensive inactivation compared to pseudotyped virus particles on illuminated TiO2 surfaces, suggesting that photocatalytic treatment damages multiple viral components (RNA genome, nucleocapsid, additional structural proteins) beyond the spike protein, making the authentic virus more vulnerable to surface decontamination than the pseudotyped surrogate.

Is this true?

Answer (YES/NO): NO